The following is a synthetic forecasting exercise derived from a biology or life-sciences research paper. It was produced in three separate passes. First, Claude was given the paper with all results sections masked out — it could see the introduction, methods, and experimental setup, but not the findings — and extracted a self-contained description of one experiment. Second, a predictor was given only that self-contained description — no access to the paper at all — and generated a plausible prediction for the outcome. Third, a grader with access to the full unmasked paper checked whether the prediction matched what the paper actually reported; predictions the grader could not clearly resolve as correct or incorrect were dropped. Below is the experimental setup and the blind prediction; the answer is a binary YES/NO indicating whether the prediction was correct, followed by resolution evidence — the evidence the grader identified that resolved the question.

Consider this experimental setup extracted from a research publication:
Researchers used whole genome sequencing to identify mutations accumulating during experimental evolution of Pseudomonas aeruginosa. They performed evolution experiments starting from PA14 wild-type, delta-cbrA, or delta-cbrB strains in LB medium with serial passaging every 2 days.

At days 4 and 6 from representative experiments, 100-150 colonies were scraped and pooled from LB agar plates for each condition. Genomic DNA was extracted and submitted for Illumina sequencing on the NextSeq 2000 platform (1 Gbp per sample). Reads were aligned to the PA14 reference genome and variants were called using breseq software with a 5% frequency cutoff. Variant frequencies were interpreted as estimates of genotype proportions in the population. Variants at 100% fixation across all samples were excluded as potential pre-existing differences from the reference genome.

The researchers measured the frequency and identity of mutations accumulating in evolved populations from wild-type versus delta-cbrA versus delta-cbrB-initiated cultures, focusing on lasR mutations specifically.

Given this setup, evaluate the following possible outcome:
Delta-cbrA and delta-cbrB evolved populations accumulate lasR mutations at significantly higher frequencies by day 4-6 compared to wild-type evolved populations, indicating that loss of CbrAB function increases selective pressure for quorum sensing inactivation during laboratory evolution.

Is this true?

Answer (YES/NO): NO